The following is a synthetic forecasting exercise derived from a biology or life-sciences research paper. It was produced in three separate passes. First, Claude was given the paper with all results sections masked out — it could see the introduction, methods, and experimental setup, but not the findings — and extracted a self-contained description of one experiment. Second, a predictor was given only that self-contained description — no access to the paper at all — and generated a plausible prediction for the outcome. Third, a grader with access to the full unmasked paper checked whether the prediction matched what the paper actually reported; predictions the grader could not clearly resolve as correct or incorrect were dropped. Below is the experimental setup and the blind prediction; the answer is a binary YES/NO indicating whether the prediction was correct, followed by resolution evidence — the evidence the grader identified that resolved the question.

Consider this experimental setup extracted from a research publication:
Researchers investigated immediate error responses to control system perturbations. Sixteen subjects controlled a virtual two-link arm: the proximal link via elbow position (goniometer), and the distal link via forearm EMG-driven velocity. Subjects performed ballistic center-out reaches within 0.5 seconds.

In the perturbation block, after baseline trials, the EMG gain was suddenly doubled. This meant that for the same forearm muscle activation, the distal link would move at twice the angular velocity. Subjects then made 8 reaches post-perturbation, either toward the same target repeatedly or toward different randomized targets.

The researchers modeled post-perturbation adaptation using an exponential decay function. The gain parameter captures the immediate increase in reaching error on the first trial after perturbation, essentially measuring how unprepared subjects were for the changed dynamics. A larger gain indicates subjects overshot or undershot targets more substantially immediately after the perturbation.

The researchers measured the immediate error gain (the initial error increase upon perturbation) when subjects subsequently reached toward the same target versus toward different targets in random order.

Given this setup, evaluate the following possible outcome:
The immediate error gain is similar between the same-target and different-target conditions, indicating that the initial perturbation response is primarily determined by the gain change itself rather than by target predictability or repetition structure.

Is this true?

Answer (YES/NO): YES